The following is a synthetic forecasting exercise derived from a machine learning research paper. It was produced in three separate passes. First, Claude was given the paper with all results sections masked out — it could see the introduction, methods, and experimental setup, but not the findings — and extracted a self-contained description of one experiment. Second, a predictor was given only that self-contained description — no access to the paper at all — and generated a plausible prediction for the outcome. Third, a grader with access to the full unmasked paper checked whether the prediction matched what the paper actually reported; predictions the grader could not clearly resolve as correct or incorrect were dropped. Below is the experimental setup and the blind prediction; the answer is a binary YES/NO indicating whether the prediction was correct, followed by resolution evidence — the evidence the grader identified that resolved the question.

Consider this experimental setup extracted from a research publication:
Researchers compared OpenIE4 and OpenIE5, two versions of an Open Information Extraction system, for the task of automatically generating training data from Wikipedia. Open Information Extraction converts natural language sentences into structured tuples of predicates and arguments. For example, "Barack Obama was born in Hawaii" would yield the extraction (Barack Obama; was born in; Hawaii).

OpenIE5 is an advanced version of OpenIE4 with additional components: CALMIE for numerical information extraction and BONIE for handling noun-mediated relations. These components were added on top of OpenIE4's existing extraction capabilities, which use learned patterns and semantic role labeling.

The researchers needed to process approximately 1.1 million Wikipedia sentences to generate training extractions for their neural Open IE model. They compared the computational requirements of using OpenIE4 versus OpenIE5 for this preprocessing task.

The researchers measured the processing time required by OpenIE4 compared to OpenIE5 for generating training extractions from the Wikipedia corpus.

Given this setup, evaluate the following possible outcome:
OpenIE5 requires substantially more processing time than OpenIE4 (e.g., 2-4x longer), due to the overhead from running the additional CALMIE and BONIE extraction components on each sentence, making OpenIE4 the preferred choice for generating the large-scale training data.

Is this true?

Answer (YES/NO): YES